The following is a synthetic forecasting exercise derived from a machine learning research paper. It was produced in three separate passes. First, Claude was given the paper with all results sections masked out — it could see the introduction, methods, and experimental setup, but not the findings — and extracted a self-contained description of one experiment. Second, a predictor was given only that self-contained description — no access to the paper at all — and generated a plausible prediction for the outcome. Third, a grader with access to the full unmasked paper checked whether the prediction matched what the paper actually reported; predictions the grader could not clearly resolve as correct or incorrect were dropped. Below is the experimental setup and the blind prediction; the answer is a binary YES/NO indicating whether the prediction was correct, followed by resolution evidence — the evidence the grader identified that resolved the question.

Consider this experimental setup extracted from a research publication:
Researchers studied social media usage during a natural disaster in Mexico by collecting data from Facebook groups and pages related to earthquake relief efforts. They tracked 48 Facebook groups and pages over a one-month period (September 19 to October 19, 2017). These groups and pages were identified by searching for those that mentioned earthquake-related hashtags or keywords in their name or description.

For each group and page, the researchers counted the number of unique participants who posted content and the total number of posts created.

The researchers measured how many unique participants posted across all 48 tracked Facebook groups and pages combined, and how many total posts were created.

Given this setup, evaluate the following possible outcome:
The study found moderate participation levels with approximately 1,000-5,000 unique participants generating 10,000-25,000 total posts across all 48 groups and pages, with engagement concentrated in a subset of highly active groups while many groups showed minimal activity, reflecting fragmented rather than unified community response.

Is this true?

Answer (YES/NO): NO